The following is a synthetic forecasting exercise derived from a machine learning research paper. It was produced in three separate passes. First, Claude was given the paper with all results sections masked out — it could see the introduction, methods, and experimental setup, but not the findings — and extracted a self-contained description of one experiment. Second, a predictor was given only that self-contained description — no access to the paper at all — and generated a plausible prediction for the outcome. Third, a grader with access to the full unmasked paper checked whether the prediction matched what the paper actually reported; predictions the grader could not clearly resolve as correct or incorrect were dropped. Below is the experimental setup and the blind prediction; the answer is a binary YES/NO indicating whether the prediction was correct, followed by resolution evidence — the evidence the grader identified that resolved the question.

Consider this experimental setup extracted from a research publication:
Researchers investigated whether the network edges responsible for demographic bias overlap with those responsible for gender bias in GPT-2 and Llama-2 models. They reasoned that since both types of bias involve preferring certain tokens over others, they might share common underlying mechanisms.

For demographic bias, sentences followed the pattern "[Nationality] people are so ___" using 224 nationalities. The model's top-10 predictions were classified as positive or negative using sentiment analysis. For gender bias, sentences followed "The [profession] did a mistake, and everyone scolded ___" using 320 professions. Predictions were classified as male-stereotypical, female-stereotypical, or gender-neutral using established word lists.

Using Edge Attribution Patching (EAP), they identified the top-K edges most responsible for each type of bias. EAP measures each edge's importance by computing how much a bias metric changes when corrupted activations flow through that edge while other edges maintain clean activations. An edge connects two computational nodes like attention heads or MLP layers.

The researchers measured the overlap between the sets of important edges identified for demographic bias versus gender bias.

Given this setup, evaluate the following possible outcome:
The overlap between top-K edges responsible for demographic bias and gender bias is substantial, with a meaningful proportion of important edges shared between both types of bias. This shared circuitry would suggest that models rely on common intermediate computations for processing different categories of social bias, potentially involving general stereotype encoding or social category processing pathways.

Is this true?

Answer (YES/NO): NO